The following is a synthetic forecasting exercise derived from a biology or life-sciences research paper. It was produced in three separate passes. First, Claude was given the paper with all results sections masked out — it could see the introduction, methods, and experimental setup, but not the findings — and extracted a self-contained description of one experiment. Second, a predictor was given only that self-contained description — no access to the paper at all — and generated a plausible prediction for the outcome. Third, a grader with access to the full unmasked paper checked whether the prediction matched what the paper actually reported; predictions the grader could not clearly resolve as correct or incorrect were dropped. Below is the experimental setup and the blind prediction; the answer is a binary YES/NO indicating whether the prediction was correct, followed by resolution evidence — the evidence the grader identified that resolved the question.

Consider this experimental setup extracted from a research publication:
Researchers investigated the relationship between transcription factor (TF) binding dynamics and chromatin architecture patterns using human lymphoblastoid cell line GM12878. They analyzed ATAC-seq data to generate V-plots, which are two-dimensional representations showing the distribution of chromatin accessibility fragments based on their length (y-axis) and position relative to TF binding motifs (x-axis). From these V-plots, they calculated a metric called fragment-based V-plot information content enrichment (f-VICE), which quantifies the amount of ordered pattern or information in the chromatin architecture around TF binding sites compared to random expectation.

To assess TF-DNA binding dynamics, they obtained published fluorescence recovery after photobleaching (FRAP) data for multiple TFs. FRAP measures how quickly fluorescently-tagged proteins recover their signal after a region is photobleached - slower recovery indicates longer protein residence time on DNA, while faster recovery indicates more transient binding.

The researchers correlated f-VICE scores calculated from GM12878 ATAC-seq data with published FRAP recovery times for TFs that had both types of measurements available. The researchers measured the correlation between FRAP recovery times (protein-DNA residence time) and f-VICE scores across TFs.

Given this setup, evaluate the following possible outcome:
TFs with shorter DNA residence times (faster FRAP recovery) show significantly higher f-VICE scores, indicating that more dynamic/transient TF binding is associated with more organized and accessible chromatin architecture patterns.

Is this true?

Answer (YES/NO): NO